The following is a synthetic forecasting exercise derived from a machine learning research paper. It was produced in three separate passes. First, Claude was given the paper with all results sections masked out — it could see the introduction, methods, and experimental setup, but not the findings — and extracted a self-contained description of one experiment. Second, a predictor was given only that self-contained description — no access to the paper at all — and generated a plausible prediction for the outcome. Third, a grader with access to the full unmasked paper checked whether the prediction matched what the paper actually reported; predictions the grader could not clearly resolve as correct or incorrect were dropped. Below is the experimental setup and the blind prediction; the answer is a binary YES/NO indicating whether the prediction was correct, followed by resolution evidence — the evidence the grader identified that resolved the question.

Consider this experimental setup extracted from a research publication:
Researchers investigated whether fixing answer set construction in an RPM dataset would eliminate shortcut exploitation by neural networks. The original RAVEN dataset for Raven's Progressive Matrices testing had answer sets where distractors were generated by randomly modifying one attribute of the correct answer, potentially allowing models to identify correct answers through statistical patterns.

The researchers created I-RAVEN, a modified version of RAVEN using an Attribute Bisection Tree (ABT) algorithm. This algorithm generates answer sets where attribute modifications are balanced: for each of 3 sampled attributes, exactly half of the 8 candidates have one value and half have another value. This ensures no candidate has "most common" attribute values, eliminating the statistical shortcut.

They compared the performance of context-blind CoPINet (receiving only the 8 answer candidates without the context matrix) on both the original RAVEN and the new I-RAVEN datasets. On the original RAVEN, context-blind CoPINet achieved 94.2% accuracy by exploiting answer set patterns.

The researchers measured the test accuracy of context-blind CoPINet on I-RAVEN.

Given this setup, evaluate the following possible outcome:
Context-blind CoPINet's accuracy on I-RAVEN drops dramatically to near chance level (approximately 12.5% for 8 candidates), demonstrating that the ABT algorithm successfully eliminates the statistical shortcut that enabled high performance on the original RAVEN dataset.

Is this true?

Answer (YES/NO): YES